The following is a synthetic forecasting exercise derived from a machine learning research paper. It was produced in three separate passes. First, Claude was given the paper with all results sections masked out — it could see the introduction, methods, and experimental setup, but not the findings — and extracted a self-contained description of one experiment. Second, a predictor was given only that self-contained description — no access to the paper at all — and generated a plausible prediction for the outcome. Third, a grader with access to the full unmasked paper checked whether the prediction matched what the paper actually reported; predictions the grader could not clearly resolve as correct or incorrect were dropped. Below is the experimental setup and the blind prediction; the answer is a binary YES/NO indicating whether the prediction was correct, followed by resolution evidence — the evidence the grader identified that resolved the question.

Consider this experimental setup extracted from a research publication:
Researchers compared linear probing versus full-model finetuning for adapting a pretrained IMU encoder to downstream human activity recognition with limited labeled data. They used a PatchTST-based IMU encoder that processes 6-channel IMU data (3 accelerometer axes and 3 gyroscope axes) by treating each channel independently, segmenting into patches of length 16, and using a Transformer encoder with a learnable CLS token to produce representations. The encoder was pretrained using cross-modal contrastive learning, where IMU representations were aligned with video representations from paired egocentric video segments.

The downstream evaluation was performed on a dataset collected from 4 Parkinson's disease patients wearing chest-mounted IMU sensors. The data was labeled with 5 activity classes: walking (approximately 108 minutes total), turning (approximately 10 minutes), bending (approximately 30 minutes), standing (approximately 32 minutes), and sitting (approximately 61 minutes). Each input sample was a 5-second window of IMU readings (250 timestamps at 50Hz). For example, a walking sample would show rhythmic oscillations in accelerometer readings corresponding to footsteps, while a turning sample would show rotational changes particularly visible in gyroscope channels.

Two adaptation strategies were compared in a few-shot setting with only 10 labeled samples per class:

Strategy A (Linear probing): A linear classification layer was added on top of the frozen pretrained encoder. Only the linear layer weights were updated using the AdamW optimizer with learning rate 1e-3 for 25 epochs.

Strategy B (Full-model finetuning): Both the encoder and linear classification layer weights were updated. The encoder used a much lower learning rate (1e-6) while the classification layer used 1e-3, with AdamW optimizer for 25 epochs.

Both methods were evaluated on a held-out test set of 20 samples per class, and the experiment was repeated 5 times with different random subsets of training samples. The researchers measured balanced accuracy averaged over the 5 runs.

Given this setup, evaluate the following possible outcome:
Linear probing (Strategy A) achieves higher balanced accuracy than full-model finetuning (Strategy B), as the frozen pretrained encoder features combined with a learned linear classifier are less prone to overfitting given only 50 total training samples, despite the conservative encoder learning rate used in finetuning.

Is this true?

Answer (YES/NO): NO